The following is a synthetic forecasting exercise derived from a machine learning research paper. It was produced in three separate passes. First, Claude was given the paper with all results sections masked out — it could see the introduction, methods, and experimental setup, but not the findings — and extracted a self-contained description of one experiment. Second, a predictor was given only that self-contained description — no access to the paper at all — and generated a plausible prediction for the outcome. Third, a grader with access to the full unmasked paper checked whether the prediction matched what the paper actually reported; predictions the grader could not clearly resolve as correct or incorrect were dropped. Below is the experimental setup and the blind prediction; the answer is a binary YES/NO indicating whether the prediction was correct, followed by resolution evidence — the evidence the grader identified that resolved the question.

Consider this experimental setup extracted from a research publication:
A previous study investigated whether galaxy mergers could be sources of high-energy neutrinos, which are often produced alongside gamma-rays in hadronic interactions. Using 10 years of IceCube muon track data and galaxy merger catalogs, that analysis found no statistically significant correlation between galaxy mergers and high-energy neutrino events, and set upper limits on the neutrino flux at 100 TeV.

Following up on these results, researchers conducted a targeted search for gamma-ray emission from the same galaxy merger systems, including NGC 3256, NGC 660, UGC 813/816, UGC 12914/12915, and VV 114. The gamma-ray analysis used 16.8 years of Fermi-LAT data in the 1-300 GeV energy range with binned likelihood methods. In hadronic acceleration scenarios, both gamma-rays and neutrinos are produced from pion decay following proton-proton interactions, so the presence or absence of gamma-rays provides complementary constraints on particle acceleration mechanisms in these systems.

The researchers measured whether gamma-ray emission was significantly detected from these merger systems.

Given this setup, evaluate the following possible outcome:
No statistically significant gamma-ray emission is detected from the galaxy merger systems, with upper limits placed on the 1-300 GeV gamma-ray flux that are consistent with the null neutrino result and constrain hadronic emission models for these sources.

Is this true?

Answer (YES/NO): NO